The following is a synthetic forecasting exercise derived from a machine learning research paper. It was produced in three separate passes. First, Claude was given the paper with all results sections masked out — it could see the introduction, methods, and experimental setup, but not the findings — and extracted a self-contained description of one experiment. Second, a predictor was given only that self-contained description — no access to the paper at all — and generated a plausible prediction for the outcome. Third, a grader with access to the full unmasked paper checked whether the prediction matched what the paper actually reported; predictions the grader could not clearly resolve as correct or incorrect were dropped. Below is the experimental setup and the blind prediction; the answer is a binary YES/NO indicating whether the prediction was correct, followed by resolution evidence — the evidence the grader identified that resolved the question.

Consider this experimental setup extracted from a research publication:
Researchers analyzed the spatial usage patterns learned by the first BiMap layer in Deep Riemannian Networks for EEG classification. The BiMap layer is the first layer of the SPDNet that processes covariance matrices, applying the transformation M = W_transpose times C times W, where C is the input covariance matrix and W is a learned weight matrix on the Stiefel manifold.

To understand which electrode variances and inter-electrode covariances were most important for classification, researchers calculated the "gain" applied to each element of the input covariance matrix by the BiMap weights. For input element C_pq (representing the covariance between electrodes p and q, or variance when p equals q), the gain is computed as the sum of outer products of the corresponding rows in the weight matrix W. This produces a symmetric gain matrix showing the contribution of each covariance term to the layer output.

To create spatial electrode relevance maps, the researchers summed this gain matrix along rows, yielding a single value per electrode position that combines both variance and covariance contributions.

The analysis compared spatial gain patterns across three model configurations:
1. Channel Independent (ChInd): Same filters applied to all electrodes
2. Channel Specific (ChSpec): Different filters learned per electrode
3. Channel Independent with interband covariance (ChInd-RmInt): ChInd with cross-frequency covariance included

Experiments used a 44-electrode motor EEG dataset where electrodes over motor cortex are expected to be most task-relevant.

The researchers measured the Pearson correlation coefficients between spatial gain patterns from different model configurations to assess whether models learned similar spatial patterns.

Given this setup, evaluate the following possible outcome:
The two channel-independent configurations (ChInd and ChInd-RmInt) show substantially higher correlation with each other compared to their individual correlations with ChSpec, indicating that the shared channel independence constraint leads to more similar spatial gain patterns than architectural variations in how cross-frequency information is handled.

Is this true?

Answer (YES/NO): YES